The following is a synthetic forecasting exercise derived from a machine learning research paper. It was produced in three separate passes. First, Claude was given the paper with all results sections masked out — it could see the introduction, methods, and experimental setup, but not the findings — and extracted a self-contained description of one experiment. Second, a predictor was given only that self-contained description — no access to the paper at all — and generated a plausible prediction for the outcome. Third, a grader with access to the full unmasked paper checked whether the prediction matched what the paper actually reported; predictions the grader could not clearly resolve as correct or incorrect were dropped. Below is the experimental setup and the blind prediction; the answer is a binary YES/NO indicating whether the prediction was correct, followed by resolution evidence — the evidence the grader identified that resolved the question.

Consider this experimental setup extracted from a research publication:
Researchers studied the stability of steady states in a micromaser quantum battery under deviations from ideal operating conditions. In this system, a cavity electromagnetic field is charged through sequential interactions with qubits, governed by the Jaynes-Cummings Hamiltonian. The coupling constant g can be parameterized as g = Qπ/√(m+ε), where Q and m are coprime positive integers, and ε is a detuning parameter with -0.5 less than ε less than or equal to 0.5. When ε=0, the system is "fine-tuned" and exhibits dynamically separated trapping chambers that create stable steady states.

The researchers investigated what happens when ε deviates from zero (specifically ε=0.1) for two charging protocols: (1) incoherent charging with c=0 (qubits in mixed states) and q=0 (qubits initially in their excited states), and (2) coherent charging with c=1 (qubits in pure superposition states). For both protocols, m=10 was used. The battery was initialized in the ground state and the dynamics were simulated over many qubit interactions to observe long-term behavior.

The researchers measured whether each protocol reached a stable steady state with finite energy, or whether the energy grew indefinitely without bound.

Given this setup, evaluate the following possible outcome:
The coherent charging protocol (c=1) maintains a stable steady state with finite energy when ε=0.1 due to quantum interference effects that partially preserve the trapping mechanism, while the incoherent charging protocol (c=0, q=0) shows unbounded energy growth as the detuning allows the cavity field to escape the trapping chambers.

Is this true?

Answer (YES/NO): YES